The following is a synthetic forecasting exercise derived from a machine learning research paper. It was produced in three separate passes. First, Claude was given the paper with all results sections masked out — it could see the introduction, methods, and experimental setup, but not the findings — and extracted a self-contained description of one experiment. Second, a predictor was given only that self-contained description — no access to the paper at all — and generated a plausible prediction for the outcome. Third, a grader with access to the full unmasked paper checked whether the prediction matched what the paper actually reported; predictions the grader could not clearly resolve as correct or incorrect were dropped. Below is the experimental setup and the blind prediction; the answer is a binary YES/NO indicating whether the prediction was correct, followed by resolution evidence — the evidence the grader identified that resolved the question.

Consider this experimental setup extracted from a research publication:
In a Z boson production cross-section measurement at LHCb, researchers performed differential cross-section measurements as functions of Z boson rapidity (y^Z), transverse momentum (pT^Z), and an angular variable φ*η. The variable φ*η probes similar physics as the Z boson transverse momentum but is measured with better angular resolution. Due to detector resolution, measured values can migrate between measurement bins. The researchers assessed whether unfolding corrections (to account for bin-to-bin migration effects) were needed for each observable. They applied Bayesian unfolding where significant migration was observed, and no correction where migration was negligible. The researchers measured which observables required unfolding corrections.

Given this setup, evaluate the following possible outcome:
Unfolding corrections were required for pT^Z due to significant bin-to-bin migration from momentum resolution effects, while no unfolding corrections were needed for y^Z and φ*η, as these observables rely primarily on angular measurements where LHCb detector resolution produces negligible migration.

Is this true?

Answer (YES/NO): YES